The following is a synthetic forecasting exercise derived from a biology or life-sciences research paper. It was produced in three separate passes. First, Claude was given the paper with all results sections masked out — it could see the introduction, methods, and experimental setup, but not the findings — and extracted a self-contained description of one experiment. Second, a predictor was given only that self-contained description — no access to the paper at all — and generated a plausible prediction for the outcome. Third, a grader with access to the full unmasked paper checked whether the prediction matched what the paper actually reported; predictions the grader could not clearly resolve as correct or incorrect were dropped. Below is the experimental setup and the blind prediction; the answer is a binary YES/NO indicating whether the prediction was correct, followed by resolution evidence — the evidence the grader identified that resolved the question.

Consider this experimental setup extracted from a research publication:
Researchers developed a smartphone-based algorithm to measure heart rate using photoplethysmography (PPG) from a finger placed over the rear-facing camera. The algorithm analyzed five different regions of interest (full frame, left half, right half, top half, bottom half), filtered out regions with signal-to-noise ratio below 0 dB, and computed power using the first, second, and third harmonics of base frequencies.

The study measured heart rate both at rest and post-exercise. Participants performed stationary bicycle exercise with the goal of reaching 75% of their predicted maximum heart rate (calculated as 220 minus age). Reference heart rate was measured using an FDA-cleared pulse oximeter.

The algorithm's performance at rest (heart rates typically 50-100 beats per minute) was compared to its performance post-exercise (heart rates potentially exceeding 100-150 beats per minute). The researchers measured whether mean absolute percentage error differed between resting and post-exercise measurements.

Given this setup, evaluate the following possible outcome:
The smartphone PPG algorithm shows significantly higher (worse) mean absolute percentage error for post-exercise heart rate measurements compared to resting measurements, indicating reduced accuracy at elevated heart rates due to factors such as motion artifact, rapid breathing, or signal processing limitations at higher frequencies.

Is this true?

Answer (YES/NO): NO